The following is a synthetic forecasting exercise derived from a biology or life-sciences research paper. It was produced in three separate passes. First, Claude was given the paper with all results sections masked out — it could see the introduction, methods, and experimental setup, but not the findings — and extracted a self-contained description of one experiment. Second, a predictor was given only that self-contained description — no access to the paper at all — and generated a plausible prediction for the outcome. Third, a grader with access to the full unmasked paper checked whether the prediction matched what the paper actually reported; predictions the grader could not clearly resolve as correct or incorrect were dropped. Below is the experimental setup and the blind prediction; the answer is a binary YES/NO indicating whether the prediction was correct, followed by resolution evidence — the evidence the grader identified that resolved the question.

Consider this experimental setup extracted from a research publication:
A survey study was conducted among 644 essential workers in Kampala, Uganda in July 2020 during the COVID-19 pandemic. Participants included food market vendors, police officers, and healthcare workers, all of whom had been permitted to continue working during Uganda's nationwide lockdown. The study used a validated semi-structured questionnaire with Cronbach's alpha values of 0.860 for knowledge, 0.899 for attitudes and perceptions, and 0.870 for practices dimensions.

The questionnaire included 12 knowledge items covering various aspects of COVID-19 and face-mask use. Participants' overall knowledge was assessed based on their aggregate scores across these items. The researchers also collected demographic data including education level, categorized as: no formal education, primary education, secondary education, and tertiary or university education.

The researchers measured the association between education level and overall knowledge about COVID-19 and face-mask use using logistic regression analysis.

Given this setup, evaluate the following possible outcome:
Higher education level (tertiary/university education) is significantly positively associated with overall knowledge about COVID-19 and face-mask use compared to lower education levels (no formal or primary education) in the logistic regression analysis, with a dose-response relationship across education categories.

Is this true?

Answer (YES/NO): NO